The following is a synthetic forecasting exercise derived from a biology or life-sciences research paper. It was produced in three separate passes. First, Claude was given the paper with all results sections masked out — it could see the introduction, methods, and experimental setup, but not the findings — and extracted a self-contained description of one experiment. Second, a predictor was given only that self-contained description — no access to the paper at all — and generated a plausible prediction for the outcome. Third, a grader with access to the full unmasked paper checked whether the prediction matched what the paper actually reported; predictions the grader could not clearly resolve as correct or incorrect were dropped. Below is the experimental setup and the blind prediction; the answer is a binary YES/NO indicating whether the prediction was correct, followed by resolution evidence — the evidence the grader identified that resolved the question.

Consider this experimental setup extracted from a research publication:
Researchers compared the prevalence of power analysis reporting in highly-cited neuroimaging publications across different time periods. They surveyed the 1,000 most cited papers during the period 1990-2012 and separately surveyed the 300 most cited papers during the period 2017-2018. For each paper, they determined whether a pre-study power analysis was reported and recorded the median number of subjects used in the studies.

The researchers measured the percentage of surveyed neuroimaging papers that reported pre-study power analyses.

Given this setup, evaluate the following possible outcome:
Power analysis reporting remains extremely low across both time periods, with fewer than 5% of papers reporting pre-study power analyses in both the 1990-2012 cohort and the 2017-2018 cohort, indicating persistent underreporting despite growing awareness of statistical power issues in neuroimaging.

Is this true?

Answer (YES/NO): YES